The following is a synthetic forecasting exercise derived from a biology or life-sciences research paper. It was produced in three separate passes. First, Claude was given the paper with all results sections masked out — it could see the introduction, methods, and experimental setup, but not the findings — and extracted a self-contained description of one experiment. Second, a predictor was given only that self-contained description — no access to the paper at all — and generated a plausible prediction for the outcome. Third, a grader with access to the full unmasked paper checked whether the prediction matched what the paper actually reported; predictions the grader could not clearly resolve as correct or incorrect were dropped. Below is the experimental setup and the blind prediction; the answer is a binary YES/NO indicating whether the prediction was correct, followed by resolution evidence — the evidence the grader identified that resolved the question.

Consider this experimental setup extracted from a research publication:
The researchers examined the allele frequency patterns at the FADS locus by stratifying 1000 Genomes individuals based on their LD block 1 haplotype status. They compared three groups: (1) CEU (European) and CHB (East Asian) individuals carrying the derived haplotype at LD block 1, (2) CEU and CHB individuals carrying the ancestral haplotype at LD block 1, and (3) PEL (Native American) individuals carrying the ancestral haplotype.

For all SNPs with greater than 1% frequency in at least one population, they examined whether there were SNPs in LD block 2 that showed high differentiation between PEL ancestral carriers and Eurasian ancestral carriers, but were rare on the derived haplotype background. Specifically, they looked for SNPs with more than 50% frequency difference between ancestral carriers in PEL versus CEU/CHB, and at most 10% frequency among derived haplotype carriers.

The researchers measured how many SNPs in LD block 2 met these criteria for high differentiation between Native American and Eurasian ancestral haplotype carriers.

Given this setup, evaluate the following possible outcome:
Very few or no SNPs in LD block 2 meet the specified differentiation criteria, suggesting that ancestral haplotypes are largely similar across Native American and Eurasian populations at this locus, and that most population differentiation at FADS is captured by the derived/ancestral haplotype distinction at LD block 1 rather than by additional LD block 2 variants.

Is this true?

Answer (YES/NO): NO